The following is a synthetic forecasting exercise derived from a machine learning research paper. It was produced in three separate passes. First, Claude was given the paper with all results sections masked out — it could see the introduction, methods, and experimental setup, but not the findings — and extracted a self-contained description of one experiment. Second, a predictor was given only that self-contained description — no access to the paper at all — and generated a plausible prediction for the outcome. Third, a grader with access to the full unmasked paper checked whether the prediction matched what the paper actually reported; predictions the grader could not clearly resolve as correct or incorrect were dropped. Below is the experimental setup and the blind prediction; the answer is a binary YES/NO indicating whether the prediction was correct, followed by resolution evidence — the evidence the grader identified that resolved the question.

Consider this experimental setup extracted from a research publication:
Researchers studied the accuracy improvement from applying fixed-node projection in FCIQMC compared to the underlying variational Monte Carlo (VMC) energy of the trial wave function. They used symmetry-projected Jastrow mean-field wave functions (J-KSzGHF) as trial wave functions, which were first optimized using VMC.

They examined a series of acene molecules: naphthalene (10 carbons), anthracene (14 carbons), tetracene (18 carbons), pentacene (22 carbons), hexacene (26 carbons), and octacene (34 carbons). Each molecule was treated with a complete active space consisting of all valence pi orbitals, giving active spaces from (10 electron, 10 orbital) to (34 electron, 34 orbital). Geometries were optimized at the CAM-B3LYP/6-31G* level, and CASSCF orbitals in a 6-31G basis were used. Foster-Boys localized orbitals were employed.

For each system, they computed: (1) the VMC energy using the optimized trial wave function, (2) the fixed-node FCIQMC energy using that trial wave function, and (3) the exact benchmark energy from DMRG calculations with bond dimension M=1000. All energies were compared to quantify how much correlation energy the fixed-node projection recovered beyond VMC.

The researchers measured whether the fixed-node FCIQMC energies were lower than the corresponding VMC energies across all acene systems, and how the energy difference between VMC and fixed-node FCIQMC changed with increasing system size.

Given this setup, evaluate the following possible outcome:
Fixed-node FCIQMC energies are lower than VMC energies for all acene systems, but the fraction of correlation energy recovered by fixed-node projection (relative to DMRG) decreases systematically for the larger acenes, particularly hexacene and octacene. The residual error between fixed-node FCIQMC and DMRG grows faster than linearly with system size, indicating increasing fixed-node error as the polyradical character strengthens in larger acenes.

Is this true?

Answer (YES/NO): NO